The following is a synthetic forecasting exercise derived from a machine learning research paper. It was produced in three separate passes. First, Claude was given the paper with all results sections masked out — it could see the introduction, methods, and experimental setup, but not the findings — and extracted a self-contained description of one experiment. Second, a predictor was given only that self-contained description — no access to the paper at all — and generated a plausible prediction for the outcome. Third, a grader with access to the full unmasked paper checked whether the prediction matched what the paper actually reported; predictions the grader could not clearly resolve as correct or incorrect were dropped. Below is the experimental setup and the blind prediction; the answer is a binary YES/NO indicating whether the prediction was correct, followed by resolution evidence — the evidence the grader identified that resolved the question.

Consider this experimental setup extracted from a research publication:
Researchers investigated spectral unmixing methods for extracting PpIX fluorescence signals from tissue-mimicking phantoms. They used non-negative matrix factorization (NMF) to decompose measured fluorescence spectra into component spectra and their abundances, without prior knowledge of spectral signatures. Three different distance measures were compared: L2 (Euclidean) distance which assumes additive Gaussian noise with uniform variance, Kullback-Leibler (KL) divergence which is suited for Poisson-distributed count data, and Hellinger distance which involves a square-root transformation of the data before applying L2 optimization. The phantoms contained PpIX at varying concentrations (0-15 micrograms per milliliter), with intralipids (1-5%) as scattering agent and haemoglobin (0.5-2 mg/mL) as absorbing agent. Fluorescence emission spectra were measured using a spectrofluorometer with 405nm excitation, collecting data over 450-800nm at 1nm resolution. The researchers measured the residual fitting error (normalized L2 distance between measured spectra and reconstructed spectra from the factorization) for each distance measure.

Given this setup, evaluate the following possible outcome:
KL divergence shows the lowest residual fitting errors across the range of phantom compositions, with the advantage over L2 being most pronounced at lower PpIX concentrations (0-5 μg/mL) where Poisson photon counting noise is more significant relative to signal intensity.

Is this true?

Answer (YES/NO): NO